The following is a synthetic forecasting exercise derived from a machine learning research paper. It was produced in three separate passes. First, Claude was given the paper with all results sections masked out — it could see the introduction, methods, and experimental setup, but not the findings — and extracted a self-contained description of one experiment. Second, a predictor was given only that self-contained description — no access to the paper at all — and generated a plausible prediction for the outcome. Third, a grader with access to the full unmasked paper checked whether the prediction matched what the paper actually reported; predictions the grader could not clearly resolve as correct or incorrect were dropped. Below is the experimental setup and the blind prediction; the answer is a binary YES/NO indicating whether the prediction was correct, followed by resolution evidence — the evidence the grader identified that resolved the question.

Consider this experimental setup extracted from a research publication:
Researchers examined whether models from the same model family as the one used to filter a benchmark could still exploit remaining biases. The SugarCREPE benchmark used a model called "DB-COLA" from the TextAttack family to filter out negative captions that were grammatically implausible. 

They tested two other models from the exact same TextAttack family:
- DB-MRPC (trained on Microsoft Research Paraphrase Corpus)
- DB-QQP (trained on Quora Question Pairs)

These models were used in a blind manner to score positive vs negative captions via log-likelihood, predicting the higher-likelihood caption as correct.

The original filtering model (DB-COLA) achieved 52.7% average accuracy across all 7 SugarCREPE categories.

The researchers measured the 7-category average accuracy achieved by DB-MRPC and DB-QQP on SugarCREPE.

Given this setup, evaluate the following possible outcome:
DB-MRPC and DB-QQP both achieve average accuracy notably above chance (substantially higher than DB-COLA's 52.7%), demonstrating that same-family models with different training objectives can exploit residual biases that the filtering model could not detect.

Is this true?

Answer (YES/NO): YES